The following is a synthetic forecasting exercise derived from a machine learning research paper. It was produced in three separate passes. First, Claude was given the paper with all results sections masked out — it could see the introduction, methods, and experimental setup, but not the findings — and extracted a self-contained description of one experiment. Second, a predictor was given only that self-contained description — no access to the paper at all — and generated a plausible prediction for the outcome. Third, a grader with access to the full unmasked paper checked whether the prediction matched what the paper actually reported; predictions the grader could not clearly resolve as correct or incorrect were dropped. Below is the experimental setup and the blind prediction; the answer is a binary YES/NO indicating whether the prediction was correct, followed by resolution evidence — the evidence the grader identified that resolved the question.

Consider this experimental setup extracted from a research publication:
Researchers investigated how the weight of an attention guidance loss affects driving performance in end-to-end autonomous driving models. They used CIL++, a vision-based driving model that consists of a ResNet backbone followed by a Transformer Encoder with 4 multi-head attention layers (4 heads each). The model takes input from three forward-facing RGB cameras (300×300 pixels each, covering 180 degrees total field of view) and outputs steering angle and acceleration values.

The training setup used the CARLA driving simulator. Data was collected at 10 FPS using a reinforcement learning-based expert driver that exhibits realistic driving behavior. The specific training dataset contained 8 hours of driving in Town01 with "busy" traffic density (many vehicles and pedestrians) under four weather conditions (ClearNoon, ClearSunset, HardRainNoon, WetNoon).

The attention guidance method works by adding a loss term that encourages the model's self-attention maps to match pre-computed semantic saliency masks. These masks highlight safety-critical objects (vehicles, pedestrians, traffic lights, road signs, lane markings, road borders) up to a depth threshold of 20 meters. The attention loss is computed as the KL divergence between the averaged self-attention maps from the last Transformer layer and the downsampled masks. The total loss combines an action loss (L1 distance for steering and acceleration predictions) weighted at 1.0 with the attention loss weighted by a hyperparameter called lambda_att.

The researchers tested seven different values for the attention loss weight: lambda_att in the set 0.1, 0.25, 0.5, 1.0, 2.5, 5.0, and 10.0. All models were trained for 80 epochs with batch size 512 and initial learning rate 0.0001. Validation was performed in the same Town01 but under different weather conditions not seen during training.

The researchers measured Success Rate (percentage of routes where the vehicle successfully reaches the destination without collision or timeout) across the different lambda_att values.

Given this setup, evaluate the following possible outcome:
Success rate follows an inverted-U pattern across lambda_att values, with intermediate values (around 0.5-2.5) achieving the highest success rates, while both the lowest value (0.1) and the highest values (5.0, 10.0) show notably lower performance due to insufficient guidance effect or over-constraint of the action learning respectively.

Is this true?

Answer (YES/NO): NO